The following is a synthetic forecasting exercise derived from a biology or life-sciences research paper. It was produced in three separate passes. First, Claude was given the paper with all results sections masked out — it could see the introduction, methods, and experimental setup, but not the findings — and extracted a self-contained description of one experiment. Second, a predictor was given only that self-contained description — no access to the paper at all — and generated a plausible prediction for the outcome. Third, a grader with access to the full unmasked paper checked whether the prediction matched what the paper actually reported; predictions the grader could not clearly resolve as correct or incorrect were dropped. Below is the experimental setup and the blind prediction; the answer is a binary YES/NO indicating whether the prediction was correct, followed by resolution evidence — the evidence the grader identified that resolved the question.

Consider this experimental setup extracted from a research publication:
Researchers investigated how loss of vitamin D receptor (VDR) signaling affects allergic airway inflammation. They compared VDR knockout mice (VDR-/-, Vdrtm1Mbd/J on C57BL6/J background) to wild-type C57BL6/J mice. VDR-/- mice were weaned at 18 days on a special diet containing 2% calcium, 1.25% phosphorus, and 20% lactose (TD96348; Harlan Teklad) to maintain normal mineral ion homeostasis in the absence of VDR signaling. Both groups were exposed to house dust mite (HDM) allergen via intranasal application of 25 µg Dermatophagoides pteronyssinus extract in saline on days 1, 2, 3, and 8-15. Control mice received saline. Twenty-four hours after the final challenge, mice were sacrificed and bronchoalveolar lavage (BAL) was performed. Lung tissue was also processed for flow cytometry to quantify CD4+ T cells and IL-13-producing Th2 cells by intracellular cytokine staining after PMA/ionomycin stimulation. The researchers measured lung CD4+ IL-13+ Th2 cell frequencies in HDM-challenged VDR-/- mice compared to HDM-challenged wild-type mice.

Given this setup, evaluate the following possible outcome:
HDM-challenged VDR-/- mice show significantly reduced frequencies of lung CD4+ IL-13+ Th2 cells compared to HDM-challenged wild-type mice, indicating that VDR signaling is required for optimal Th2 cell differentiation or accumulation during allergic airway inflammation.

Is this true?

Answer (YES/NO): NO